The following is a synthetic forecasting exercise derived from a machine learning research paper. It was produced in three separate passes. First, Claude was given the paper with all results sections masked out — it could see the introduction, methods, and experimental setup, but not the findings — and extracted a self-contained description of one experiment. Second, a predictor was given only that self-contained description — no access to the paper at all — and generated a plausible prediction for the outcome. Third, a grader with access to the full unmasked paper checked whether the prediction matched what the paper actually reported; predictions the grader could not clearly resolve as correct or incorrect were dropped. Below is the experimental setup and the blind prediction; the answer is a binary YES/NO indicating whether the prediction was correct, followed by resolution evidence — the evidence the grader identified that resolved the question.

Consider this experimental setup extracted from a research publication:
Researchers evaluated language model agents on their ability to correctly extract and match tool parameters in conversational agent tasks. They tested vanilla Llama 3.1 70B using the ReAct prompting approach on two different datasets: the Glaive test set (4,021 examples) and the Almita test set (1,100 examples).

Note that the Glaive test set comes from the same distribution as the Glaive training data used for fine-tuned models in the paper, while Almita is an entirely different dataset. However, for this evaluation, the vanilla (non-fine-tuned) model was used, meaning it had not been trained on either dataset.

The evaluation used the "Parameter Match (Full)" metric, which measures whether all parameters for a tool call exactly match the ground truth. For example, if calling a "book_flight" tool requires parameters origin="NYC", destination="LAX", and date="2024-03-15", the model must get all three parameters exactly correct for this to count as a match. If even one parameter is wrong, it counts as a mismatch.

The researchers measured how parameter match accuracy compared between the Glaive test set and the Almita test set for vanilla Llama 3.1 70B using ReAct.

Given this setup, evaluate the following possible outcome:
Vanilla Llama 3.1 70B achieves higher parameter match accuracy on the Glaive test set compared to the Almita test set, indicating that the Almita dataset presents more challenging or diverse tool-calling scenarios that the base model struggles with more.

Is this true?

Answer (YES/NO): YES